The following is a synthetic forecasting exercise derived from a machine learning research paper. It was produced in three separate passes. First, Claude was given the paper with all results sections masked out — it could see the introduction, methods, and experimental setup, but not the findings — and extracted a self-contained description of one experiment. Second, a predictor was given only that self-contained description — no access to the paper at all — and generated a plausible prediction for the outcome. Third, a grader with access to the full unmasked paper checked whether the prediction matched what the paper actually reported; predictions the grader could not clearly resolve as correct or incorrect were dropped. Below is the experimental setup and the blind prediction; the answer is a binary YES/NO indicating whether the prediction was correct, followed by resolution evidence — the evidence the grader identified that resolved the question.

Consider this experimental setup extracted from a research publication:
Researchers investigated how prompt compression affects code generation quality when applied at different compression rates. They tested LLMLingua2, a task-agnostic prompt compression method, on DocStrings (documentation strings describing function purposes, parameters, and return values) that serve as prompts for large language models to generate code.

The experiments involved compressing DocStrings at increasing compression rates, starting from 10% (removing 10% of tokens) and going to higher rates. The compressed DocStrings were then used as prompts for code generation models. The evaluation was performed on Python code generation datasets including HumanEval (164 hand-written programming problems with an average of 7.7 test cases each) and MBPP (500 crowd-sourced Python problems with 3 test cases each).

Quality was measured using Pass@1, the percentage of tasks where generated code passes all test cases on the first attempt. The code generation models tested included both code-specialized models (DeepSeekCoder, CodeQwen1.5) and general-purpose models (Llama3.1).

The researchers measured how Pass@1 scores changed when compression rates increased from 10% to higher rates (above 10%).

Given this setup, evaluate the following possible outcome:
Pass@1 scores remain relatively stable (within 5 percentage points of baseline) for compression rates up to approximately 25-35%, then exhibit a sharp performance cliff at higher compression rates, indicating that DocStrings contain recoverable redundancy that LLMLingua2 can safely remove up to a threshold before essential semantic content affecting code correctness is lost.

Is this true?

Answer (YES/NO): NO